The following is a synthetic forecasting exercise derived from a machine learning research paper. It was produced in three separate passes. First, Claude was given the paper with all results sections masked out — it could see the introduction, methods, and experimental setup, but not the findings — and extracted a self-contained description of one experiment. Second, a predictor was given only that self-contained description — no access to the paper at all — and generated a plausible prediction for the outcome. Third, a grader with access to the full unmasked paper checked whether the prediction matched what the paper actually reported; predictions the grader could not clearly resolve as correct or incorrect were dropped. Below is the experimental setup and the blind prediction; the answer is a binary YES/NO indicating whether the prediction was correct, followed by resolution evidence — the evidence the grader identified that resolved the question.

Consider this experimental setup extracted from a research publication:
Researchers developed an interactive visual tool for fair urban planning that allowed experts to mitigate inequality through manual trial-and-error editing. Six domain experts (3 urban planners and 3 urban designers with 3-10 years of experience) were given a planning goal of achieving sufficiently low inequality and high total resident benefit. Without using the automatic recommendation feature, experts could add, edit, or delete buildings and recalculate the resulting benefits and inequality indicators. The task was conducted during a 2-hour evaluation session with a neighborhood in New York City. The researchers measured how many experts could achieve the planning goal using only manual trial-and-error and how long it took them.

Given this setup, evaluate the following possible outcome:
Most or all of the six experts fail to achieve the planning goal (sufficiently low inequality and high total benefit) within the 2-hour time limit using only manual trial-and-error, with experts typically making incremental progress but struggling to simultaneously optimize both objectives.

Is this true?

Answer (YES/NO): NO